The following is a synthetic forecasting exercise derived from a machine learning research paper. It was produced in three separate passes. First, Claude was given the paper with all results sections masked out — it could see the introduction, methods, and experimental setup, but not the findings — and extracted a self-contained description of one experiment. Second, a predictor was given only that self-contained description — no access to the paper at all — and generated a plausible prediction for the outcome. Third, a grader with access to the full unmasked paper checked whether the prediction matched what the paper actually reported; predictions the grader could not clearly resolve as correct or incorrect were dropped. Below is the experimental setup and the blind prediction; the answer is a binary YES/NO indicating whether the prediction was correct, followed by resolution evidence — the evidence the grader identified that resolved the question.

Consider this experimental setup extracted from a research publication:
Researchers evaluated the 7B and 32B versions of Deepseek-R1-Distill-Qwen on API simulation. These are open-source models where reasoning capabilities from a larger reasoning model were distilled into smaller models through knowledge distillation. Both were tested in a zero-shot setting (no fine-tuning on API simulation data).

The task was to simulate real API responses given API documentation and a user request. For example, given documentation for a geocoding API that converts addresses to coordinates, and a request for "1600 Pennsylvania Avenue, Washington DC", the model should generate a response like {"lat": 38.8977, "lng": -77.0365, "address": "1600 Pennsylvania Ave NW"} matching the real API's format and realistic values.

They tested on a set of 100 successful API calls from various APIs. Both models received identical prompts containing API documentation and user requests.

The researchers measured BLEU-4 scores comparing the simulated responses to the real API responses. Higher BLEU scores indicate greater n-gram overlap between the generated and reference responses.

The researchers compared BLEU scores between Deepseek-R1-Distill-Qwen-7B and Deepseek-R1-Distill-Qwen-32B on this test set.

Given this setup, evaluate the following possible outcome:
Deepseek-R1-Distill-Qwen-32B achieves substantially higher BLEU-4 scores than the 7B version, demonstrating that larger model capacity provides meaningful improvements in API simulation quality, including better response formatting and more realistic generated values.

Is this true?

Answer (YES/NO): NO